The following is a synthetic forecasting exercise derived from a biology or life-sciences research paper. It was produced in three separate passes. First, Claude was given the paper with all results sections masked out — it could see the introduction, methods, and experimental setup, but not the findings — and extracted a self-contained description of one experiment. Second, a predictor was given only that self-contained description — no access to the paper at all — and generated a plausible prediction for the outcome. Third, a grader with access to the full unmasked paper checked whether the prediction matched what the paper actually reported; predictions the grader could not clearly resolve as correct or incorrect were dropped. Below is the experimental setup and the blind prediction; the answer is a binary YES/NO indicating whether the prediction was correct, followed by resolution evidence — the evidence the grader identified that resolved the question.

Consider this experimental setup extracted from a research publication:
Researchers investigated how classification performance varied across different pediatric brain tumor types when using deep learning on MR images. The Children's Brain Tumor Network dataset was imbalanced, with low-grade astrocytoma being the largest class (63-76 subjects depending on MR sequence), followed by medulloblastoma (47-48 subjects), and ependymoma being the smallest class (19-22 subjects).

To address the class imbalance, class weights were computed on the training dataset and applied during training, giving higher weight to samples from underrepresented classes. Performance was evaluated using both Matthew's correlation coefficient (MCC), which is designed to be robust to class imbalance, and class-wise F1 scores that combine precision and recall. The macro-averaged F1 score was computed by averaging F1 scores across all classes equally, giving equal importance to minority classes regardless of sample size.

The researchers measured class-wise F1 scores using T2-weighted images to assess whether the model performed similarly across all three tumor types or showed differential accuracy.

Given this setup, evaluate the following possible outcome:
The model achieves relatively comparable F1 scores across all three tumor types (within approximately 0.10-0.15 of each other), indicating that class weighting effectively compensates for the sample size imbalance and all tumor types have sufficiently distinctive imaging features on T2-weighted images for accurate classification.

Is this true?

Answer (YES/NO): NO